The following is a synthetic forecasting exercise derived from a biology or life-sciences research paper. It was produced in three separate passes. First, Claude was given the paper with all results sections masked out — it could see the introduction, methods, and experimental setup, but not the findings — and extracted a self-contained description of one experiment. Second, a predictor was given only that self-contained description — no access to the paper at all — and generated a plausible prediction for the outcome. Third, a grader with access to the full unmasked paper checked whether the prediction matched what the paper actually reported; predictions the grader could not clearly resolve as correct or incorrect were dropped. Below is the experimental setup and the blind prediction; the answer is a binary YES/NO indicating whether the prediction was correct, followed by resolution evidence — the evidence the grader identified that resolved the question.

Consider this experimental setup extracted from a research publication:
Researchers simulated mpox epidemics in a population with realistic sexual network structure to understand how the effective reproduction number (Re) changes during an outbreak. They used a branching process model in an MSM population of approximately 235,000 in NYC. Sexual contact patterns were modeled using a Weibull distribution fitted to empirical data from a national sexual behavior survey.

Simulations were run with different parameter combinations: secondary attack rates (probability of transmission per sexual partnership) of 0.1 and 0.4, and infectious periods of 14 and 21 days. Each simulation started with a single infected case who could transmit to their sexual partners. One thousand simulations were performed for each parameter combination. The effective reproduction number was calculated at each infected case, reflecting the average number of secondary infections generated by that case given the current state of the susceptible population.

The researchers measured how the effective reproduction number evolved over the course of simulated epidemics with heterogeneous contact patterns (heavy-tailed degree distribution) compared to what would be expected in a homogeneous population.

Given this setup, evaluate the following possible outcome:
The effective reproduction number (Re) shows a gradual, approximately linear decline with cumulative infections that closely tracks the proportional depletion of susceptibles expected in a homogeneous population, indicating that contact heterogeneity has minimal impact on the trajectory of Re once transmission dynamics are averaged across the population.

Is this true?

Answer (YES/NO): NO